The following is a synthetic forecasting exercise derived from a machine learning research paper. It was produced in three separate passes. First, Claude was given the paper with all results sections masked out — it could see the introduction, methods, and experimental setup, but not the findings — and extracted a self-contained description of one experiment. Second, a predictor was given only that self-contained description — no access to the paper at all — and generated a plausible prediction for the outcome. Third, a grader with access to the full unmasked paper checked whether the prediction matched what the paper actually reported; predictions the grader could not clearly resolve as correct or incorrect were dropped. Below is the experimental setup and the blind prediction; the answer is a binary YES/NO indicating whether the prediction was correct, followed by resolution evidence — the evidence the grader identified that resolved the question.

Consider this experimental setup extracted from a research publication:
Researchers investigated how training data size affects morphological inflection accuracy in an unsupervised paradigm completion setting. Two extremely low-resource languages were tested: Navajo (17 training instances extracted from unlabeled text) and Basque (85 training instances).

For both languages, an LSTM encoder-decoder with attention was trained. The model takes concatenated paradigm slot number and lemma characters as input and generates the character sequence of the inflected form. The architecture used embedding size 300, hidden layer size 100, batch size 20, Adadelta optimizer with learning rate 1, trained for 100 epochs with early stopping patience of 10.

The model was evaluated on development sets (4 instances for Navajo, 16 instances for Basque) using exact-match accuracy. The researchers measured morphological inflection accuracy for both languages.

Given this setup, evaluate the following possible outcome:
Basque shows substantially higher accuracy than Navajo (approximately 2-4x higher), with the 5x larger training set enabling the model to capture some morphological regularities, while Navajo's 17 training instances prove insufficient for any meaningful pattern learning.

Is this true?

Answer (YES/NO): NO